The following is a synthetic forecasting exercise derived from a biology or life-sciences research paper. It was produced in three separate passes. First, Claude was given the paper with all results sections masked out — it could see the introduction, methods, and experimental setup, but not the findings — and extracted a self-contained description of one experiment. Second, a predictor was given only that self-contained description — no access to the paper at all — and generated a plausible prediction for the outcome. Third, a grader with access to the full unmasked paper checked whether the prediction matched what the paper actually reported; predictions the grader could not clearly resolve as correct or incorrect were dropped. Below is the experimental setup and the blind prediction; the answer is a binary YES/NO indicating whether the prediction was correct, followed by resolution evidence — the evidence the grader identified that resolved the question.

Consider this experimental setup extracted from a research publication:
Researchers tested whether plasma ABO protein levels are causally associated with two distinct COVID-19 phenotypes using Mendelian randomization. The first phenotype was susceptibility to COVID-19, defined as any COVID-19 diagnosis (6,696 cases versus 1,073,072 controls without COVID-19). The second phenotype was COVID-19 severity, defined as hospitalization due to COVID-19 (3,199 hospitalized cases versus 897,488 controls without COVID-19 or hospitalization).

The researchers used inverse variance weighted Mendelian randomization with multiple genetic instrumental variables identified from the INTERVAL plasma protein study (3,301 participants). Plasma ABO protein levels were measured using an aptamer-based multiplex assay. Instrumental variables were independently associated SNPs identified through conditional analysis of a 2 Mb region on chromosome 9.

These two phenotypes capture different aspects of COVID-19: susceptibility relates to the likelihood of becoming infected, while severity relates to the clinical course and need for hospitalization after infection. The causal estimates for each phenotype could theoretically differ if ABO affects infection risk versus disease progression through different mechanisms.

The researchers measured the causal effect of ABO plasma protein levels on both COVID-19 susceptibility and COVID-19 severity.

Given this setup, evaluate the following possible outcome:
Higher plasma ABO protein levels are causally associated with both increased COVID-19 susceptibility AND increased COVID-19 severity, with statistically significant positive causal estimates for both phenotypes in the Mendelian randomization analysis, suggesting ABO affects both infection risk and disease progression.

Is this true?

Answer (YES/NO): YES